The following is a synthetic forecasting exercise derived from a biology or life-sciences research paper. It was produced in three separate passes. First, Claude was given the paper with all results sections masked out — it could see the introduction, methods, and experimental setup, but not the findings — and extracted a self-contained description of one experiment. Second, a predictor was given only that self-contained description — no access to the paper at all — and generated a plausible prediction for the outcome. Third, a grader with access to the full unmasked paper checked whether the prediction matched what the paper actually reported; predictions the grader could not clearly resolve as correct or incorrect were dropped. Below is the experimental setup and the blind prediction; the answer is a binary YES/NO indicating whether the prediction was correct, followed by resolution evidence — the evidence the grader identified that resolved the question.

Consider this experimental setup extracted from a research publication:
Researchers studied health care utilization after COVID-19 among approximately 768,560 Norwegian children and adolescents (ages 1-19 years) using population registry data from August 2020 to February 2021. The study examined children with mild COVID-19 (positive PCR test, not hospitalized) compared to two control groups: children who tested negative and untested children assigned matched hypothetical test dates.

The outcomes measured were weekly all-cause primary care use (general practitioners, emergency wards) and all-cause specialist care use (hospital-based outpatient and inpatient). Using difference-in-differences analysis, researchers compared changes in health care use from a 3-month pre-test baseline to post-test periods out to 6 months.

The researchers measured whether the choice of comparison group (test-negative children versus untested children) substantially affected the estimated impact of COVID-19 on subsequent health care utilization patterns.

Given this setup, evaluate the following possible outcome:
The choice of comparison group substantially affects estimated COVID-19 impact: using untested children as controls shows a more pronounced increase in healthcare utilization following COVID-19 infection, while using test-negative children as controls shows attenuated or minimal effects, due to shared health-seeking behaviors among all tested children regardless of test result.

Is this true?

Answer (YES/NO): NO